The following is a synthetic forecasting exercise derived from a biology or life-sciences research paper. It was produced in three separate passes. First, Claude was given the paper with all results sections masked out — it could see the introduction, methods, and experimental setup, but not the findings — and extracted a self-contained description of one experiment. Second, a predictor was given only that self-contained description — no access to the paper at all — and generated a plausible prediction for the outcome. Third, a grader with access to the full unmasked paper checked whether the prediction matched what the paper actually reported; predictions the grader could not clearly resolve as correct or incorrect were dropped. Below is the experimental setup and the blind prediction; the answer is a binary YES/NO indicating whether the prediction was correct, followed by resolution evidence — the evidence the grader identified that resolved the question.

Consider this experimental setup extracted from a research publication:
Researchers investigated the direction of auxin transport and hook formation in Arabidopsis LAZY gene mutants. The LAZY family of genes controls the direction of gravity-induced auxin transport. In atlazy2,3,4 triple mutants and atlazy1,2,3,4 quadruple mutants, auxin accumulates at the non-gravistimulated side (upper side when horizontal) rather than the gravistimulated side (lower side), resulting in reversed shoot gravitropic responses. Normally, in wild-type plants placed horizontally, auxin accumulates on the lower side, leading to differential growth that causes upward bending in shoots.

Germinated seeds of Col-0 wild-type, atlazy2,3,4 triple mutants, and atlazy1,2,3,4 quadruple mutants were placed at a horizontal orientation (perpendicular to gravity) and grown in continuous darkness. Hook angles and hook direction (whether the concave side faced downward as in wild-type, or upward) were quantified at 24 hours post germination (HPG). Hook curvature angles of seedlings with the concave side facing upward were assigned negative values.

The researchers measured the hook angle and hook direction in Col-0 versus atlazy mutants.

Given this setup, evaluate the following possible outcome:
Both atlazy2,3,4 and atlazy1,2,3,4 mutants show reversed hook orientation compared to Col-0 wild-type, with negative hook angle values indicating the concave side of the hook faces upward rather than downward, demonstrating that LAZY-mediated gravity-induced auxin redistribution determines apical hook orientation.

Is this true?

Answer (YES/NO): NO